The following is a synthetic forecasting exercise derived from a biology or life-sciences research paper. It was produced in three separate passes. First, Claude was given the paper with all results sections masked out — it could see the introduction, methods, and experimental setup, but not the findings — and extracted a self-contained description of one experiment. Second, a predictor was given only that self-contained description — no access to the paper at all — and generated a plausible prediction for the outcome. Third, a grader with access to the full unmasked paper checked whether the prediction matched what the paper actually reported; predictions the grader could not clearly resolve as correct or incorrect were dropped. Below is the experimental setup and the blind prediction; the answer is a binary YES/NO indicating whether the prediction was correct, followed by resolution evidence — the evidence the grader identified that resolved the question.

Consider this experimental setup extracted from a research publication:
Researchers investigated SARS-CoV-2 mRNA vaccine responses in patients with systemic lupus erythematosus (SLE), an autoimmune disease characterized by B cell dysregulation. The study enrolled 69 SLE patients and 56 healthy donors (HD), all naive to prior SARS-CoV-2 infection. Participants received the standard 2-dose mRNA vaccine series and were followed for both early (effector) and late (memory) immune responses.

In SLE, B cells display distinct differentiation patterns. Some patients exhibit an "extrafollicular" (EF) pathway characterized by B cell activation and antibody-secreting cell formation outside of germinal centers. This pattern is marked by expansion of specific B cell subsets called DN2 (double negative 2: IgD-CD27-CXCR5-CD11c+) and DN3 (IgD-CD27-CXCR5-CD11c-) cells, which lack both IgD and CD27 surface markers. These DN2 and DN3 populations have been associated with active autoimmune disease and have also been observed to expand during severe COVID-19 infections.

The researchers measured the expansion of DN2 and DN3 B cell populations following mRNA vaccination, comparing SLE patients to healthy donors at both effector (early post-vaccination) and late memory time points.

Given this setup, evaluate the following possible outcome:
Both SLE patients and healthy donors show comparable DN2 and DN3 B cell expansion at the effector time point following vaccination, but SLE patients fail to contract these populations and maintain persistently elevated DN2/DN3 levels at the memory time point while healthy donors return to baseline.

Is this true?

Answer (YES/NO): NO